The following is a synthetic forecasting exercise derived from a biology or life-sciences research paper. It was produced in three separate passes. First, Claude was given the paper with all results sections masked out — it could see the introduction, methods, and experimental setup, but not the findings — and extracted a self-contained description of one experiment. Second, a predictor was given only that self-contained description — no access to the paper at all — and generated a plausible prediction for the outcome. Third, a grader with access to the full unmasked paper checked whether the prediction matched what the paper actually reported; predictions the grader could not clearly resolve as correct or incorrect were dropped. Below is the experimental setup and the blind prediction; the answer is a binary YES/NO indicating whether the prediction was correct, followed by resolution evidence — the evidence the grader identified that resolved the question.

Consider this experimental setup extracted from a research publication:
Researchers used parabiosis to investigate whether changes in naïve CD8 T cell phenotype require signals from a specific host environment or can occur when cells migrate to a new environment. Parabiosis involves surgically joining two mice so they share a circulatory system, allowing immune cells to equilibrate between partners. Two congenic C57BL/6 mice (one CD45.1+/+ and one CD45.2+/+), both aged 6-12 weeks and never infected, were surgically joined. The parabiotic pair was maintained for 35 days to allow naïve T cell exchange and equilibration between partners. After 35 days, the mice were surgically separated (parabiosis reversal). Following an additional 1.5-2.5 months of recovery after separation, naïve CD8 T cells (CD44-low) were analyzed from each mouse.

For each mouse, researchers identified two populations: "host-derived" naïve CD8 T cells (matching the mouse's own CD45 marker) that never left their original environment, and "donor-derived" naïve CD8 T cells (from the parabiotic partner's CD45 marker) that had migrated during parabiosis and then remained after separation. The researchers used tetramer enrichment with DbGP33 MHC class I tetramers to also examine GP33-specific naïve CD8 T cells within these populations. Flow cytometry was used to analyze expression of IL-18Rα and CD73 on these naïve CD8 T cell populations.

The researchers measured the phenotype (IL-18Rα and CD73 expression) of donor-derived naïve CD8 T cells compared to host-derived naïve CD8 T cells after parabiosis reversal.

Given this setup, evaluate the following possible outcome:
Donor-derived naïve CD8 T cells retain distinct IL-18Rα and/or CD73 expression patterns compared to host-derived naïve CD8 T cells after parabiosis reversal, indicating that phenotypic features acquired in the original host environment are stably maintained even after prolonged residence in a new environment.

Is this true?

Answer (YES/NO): NO